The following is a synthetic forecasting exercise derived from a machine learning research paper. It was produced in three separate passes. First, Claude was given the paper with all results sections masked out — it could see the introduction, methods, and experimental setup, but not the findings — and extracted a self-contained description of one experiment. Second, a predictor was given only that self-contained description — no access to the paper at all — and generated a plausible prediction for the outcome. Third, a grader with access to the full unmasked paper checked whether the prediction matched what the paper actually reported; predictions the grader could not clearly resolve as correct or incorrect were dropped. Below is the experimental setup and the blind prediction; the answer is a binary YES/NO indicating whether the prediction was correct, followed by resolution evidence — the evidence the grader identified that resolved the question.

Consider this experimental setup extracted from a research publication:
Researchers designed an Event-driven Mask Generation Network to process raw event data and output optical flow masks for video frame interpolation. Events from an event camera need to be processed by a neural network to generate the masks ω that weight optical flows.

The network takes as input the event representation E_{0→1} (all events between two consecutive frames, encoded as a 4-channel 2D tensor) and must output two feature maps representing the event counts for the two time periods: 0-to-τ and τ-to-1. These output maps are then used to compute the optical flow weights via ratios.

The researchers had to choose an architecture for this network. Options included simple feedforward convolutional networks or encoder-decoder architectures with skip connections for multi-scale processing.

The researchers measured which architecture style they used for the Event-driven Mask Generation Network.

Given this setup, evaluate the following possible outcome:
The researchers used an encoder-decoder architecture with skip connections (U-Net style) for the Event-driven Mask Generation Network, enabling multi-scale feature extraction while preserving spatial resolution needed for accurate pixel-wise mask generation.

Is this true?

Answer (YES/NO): YES